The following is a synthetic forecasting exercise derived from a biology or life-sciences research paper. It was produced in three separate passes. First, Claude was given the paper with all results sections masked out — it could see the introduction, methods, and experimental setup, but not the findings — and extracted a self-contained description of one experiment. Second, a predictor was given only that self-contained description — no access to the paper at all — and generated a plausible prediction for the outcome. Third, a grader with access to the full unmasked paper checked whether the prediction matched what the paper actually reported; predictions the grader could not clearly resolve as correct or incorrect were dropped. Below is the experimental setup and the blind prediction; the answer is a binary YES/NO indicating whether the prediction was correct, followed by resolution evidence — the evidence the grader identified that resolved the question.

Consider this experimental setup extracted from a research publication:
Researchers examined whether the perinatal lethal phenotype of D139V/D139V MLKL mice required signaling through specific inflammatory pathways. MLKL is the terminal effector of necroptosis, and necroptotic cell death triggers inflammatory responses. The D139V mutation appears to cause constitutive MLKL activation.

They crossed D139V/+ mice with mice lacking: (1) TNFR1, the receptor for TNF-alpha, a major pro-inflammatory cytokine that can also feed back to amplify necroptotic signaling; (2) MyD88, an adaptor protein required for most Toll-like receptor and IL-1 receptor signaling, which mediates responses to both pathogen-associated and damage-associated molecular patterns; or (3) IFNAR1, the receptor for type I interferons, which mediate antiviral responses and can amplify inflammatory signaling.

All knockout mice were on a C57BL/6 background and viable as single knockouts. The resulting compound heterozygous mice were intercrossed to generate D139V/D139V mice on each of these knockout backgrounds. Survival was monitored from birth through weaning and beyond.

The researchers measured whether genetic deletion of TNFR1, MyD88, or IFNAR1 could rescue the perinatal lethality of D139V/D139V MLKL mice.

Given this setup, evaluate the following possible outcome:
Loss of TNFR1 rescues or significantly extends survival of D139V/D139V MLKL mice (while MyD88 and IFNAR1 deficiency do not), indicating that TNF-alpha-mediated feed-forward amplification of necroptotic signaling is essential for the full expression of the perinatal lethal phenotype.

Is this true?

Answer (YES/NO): NO